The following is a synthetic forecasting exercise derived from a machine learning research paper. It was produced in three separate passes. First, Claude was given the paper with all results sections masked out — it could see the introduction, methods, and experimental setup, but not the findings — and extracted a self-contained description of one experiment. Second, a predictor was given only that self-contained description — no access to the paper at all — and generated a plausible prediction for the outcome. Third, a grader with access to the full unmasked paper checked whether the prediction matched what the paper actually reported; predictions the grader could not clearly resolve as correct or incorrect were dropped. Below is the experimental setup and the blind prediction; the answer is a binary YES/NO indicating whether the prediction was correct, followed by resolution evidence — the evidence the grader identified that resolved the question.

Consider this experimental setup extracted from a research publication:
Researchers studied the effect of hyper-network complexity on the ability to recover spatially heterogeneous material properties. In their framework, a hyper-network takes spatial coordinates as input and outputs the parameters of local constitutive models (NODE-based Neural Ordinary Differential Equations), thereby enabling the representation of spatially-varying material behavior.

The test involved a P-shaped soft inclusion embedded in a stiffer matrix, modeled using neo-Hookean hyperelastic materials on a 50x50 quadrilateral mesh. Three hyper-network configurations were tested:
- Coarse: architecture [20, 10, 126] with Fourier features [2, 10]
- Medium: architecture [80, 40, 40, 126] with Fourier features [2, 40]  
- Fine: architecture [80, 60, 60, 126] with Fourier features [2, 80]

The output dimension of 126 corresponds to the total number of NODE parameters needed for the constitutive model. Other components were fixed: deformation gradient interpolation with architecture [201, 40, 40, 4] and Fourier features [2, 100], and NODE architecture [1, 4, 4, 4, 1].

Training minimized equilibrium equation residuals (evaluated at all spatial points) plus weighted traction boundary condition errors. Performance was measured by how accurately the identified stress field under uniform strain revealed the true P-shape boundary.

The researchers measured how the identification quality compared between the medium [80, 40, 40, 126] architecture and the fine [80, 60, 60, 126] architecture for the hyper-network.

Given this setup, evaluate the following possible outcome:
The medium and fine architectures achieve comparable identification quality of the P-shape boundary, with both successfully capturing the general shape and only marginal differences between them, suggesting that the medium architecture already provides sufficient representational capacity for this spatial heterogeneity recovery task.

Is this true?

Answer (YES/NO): NO